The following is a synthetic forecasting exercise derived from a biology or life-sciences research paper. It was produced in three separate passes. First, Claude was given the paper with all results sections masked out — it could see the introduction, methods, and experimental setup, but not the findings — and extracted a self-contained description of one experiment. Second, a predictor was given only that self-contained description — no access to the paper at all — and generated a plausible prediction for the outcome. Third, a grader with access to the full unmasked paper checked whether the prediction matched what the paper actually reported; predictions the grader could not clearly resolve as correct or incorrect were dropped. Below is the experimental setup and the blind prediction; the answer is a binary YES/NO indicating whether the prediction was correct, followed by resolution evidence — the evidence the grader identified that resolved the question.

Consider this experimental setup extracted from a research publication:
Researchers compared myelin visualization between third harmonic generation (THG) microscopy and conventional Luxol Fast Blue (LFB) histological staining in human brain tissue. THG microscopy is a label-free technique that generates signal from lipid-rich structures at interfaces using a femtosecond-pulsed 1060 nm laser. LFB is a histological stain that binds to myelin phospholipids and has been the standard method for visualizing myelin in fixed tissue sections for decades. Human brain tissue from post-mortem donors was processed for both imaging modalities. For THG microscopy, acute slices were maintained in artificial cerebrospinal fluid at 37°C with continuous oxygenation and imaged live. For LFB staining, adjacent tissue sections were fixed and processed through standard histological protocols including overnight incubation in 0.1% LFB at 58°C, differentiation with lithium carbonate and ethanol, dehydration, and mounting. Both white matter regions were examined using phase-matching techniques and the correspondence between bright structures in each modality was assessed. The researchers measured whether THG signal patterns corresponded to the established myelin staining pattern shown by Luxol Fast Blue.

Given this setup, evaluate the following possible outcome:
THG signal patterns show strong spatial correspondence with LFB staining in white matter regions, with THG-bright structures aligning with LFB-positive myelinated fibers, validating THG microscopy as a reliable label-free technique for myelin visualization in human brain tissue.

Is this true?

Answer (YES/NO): YES